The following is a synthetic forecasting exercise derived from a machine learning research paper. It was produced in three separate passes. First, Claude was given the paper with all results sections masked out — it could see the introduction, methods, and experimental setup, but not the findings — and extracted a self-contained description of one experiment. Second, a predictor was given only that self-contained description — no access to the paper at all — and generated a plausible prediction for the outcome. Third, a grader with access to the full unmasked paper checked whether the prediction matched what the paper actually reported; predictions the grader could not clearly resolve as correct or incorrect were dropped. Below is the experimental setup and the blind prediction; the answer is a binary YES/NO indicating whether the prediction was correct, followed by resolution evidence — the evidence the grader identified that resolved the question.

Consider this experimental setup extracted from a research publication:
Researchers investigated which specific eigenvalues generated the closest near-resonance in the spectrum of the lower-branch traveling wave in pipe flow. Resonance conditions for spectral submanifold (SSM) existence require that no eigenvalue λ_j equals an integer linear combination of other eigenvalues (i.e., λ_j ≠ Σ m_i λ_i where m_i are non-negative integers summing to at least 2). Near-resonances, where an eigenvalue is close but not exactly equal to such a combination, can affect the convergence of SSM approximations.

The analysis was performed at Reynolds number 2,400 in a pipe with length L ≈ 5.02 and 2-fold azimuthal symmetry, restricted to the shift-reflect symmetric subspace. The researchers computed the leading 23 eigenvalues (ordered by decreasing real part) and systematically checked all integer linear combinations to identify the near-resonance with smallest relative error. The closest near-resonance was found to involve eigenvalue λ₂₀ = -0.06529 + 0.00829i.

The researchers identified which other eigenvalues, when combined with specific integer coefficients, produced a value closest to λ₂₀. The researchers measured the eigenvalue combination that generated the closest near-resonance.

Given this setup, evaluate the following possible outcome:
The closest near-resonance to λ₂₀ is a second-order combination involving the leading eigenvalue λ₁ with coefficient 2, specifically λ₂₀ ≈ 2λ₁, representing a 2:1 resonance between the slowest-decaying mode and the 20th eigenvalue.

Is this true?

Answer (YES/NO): NO